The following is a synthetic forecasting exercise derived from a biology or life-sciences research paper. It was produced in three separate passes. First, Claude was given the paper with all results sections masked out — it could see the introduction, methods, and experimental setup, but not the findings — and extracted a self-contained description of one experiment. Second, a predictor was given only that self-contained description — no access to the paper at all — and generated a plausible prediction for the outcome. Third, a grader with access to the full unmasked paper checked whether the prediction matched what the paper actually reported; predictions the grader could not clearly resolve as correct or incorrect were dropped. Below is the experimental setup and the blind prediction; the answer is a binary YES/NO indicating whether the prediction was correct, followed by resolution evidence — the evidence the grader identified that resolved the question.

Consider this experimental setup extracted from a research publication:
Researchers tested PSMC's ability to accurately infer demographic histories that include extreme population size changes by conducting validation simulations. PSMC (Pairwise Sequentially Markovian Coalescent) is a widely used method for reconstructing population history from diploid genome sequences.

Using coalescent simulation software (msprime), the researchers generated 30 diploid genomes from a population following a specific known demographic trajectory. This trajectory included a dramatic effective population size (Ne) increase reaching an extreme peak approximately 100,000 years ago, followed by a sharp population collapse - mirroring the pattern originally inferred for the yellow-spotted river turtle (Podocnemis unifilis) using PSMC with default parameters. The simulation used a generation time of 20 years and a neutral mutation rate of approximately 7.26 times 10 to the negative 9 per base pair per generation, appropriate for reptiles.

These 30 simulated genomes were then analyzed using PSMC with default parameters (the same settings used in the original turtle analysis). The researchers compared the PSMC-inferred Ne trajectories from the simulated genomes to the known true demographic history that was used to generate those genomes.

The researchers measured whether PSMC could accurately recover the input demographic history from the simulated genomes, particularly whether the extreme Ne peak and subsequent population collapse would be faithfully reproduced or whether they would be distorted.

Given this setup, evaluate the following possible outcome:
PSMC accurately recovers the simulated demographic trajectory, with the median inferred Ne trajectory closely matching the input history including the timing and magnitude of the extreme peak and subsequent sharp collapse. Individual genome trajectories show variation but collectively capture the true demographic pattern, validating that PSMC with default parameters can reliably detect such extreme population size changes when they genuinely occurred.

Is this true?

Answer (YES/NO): NO